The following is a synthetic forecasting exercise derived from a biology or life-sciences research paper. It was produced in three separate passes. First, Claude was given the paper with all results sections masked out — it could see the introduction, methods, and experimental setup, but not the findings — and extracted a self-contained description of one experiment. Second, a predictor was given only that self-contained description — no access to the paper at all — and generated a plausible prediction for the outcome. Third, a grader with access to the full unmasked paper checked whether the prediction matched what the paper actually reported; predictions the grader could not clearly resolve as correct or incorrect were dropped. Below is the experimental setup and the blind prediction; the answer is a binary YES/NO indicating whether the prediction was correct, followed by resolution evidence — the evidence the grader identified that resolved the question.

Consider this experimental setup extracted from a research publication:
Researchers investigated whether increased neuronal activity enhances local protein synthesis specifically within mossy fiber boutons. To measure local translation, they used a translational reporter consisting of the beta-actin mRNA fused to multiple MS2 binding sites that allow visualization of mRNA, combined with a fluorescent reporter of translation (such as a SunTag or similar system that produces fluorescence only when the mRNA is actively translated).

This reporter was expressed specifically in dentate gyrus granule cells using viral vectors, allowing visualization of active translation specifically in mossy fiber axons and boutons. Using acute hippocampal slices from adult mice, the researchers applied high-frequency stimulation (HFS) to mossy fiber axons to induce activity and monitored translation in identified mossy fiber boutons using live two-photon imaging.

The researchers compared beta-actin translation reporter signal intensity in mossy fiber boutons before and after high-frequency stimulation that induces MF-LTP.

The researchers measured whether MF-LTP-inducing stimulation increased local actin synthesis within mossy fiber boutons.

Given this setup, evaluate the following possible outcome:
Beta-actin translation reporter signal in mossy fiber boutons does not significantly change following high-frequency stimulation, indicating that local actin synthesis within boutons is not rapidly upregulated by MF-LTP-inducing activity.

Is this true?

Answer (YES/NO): NO